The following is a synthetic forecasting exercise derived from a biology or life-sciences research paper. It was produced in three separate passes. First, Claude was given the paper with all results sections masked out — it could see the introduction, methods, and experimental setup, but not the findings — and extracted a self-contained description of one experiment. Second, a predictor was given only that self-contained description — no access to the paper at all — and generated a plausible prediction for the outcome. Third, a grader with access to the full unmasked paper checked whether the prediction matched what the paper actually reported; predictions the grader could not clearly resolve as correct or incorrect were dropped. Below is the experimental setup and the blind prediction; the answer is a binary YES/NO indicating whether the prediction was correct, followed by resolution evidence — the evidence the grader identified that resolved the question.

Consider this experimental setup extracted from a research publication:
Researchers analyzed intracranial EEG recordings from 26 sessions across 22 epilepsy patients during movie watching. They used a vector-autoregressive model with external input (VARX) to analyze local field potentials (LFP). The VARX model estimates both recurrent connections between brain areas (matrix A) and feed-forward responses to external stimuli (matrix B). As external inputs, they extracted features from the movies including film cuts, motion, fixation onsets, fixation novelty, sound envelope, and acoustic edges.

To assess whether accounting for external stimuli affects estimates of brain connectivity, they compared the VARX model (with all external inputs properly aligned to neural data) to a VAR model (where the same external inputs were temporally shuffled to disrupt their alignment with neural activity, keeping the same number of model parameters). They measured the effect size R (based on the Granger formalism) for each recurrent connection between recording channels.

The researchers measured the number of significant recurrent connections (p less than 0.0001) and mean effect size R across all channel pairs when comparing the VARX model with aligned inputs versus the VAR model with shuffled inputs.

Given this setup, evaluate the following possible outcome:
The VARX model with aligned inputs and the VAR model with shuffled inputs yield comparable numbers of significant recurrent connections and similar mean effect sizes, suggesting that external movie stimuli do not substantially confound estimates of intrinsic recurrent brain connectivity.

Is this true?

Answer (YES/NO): NO